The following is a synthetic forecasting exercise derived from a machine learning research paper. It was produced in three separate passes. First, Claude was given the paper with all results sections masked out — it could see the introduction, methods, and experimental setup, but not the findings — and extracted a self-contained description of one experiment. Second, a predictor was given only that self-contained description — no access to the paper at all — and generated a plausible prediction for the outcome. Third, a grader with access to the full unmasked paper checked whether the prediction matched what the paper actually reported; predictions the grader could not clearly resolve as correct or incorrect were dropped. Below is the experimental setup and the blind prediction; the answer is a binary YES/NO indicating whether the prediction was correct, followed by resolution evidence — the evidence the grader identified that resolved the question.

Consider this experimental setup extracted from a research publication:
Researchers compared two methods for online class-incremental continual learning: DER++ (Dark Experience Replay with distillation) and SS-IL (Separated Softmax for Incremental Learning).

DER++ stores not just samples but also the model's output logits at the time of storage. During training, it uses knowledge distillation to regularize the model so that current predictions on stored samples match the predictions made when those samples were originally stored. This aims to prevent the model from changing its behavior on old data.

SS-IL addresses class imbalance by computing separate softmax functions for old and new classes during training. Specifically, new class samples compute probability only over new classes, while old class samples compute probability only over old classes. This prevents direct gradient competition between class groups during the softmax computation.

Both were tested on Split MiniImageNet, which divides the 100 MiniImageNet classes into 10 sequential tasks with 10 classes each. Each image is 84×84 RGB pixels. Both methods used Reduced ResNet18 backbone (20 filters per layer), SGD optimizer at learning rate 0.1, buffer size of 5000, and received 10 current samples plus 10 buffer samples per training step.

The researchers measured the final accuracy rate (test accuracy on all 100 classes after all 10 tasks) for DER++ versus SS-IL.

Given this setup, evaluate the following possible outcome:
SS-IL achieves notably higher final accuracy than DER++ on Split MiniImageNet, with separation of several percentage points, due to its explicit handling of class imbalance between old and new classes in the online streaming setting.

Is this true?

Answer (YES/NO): YES